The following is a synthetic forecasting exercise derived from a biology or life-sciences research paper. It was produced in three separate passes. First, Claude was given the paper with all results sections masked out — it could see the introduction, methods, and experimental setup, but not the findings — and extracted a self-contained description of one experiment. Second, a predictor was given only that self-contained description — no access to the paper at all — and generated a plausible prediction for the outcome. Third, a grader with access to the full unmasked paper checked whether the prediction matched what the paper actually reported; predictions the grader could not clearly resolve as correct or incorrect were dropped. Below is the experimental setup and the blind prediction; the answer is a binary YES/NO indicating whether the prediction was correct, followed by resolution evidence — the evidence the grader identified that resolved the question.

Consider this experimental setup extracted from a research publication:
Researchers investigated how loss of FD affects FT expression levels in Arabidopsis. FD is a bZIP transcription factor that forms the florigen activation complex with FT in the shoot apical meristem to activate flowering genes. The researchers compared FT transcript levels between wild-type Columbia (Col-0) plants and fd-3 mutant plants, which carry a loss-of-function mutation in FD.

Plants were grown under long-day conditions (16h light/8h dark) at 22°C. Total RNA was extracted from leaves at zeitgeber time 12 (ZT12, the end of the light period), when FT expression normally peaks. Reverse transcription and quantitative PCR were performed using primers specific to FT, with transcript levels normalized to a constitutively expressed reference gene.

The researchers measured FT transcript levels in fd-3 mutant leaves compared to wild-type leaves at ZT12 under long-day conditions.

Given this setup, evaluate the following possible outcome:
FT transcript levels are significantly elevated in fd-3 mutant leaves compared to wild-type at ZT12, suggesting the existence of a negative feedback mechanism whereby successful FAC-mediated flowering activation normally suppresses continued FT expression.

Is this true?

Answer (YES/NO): NO